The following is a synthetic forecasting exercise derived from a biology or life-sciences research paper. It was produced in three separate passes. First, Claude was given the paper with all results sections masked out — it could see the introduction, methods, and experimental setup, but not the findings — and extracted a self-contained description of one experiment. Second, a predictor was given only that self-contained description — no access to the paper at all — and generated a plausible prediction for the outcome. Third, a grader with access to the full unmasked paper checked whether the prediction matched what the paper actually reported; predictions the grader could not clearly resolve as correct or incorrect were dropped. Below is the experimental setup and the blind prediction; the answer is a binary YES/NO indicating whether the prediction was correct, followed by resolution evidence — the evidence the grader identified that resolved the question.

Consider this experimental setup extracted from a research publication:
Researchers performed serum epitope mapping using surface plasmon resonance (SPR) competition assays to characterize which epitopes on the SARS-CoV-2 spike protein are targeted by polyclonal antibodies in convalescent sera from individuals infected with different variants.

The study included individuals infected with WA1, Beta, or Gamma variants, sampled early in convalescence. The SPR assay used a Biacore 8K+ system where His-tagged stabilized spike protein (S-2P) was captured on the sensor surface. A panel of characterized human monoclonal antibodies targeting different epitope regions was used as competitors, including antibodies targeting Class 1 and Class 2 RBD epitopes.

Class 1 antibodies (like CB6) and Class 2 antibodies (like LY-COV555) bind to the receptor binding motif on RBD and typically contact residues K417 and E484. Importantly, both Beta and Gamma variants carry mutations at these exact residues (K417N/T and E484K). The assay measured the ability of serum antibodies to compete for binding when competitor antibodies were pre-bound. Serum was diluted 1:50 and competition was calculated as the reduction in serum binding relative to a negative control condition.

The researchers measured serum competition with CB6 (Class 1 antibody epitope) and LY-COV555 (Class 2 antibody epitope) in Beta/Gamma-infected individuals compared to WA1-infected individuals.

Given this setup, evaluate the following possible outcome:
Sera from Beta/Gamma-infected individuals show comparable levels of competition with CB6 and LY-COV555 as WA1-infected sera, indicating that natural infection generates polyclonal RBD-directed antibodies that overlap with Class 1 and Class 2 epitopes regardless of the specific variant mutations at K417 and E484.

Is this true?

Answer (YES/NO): YES